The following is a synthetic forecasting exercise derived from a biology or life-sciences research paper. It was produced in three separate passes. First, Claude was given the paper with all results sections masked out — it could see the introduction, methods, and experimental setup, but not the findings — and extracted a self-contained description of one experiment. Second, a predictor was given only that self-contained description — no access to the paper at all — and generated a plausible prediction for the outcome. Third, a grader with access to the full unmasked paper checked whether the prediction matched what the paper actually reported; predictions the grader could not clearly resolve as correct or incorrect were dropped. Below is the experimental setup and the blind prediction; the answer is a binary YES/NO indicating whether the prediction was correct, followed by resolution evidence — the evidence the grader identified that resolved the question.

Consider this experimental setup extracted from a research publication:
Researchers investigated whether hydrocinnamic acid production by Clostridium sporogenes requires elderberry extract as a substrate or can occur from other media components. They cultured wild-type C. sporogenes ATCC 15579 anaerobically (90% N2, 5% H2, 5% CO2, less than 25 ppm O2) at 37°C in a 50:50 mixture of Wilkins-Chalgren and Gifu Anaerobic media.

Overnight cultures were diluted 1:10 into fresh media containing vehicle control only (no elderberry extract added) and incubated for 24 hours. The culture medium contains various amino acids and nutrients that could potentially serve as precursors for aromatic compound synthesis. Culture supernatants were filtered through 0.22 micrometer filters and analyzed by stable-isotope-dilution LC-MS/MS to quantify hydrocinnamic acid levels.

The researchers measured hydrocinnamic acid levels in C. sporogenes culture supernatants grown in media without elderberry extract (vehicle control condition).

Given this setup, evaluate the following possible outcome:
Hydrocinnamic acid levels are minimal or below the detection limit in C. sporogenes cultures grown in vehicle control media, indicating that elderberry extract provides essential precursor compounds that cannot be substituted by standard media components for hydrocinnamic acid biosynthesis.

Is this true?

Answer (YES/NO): NO